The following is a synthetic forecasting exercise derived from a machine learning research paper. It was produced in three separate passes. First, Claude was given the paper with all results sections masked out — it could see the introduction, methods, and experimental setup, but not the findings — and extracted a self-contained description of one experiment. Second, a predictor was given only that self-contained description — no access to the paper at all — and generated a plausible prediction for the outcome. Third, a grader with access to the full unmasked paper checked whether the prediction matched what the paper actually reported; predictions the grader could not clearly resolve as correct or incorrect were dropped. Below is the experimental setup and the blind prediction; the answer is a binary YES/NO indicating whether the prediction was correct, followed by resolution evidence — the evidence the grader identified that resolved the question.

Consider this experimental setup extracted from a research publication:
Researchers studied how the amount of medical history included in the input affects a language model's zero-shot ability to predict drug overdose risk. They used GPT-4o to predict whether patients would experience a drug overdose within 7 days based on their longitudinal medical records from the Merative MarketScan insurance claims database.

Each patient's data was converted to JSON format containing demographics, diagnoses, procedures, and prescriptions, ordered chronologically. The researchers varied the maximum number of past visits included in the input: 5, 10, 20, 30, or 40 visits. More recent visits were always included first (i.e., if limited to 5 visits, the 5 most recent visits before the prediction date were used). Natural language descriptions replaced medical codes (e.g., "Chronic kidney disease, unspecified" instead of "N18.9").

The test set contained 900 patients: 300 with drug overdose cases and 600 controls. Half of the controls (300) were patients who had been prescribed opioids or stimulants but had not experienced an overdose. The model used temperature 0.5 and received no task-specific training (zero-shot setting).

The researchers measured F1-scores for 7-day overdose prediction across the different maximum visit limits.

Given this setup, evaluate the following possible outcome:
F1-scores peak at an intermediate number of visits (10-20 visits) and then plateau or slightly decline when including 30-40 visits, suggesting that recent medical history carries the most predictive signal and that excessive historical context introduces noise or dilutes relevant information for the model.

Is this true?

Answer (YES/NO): NO